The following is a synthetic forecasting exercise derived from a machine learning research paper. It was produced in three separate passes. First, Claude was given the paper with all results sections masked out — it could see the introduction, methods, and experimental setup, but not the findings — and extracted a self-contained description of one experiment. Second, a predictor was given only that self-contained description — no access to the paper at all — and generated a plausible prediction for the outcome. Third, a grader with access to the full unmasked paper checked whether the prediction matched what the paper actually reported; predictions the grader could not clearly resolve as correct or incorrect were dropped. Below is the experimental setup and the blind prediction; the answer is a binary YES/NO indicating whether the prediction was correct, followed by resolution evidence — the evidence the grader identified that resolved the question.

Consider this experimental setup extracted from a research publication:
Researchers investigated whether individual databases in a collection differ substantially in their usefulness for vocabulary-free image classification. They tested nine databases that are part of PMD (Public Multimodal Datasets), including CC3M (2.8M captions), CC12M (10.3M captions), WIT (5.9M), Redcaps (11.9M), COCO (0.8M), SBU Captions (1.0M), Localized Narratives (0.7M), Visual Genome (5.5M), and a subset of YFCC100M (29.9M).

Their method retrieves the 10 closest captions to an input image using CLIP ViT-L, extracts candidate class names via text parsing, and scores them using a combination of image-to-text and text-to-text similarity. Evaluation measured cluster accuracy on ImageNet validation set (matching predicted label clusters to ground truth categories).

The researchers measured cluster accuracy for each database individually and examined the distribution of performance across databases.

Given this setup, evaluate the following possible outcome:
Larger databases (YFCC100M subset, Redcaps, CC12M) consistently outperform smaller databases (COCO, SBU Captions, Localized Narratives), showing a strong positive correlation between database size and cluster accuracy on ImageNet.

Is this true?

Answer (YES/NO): NO